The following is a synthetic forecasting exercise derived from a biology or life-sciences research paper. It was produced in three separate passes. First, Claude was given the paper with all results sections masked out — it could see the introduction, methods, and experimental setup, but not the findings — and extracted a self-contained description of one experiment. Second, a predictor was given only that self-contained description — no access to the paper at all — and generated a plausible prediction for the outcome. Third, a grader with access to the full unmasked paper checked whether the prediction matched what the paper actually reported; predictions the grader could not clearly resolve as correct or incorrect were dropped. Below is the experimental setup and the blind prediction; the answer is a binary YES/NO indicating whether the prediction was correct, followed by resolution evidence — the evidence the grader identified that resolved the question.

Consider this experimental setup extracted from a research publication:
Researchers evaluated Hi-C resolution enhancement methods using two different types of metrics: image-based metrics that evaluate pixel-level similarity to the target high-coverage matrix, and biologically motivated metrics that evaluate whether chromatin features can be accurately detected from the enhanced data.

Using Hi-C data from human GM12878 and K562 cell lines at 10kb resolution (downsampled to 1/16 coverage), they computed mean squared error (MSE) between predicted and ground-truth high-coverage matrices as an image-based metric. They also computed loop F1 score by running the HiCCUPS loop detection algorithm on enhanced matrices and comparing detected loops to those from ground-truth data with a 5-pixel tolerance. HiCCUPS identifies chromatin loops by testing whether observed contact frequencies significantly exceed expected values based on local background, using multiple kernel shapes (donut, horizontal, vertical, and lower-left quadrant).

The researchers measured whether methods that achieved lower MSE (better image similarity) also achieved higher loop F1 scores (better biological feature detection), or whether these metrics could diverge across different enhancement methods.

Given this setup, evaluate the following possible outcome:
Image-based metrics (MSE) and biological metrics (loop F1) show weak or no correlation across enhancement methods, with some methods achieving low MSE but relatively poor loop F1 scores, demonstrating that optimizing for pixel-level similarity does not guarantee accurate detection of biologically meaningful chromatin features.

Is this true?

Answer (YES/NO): NO